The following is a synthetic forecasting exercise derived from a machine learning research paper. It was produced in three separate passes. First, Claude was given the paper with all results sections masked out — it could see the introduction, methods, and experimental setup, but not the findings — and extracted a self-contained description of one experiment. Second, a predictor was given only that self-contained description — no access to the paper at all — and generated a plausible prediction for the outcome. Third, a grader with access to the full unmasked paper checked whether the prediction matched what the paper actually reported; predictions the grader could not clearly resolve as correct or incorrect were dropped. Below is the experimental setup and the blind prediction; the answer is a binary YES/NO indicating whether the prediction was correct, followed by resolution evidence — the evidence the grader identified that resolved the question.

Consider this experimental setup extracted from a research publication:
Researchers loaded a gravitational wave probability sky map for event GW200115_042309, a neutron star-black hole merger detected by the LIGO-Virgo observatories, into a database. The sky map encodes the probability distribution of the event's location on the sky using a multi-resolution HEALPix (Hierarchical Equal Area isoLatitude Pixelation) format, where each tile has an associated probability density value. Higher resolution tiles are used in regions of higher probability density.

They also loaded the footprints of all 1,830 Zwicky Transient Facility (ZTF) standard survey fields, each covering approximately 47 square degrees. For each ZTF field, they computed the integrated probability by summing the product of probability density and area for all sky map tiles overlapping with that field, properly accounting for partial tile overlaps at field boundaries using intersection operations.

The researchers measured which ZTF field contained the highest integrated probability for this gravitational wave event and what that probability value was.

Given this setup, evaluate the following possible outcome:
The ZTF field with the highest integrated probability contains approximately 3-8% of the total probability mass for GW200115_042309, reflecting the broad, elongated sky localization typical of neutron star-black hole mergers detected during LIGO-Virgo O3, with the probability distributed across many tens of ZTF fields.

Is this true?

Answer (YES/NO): NO